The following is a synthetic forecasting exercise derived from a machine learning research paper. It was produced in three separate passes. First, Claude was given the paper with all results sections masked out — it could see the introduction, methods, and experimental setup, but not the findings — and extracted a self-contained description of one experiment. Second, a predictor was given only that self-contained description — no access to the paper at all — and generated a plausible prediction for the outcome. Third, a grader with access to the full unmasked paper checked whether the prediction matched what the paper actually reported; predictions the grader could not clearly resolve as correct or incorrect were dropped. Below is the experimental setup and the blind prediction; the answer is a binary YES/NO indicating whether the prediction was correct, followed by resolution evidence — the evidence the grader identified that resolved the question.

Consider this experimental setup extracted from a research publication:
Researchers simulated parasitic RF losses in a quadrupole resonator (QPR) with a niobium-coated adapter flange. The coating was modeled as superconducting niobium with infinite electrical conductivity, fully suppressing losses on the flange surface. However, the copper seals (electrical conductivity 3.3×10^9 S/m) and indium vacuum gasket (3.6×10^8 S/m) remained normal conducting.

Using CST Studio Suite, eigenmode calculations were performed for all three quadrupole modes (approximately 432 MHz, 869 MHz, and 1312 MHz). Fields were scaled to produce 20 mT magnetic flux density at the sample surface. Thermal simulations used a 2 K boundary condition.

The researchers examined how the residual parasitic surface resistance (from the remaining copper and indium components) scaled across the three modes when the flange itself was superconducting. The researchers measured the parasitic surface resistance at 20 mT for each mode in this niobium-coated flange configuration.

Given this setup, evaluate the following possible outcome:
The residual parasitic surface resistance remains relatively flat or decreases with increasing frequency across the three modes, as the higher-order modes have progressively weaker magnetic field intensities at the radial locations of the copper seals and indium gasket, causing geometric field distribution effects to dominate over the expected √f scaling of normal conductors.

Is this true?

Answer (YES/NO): NO